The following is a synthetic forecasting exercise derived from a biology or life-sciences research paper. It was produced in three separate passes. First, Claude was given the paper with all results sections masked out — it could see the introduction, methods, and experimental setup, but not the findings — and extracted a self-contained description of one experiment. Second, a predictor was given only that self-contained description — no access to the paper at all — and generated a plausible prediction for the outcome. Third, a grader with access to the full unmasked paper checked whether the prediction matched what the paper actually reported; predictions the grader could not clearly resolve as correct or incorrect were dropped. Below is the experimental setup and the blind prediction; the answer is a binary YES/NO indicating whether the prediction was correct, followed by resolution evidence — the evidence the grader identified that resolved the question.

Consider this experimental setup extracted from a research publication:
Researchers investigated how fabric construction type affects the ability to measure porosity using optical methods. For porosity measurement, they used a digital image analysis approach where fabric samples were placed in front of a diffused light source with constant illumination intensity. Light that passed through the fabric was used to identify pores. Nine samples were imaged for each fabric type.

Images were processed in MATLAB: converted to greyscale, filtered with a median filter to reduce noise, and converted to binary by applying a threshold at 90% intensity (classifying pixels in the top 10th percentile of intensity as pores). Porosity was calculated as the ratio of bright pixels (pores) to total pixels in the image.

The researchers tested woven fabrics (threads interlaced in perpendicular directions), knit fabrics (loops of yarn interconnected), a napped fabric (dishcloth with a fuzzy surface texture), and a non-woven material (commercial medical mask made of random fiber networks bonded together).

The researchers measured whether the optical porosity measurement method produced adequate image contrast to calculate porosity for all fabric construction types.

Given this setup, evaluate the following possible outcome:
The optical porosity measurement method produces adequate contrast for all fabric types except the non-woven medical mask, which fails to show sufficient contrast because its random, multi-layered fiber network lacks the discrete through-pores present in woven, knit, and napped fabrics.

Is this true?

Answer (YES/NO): NO